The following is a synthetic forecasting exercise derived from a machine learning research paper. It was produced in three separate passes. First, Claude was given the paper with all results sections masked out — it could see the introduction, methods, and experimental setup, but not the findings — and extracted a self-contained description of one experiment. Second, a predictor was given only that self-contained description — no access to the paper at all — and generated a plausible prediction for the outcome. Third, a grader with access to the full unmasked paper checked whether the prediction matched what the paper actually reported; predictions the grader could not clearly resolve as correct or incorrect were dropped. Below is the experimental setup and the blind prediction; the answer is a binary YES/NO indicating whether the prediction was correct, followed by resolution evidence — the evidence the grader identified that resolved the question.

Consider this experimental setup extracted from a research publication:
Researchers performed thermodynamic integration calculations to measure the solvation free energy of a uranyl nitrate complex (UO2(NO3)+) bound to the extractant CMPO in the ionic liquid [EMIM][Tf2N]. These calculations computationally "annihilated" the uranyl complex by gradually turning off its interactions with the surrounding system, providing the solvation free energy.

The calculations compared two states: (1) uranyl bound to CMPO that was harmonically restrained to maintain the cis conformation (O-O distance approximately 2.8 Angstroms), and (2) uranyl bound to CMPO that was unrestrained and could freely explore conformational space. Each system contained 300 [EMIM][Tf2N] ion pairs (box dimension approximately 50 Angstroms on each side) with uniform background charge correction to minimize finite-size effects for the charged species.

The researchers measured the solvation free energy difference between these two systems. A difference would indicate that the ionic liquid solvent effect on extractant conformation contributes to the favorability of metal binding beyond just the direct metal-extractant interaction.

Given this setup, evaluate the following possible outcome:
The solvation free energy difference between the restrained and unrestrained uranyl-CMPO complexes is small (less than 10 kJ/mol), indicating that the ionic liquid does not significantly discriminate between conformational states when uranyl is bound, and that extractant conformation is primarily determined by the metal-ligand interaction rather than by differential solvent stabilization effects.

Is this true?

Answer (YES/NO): NO